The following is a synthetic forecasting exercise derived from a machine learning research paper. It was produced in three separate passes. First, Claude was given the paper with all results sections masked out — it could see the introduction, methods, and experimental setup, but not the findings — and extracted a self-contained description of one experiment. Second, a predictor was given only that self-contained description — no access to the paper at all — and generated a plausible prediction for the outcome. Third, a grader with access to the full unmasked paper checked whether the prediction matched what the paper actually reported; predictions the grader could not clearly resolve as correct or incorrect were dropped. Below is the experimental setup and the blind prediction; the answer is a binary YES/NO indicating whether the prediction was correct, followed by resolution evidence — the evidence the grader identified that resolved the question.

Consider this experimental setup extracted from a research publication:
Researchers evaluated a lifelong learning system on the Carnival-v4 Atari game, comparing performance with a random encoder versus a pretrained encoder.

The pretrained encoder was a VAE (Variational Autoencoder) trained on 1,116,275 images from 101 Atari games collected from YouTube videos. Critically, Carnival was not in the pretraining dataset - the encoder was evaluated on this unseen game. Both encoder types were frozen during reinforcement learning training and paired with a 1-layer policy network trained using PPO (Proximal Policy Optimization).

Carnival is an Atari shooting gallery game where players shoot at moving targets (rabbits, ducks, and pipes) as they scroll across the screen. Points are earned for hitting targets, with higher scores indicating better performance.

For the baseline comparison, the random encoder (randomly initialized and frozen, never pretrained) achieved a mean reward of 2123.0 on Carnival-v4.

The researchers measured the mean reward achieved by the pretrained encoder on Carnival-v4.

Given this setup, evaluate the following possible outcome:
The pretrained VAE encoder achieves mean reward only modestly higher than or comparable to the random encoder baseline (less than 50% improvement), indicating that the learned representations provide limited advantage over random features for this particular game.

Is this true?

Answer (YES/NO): YES